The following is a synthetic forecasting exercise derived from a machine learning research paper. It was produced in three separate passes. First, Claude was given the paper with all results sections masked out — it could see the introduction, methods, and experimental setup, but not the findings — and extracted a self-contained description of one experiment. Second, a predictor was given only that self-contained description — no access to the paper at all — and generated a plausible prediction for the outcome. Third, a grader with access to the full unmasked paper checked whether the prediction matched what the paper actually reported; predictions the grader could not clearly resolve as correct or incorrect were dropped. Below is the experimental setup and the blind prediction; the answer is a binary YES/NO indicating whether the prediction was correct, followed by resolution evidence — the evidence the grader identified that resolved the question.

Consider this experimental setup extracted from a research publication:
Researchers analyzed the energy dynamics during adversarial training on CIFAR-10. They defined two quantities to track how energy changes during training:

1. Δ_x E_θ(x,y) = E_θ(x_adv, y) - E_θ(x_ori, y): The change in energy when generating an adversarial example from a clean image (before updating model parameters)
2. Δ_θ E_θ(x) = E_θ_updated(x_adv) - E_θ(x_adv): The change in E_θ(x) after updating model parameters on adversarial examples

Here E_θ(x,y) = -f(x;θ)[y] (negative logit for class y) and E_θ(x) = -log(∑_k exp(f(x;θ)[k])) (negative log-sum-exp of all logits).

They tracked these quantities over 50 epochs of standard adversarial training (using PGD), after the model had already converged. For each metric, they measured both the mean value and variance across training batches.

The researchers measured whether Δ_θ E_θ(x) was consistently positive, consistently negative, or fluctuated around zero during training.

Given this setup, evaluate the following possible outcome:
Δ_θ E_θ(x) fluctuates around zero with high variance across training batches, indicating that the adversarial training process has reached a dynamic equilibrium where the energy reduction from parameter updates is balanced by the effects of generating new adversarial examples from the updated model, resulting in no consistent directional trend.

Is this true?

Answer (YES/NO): NO